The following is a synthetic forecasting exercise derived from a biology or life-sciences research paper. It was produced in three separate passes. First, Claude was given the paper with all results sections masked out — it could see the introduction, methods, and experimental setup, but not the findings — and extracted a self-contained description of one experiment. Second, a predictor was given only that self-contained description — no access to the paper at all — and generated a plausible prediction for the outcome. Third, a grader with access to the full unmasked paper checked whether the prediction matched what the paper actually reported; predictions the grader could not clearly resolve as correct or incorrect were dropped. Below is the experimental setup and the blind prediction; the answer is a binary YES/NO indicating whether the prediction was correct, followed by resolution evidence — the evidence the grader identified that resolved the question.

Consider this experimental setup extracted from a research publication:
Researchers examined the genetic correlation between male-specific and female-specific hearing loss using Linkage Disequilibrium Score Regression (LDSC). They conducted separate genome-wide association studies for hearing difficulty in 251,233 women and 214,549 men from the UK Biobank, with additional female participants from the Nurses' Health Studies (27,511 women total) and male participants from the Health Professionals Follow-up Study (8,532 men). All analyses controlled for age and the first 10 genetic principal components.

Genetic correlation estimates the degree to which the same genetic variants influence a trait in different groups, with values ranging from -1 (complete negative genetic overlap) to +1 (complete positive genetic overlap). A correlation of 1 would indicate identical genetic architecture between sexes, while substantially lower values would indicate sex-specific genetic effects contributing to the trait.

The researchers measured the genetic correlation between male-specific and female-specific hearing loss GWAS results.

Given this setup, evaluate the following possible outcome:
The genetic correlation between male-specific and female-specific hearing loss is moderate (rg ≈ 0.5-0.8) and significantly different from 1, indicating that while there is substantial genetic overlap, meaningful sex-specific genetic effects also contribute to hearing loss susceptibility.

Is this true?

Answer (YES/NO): NO